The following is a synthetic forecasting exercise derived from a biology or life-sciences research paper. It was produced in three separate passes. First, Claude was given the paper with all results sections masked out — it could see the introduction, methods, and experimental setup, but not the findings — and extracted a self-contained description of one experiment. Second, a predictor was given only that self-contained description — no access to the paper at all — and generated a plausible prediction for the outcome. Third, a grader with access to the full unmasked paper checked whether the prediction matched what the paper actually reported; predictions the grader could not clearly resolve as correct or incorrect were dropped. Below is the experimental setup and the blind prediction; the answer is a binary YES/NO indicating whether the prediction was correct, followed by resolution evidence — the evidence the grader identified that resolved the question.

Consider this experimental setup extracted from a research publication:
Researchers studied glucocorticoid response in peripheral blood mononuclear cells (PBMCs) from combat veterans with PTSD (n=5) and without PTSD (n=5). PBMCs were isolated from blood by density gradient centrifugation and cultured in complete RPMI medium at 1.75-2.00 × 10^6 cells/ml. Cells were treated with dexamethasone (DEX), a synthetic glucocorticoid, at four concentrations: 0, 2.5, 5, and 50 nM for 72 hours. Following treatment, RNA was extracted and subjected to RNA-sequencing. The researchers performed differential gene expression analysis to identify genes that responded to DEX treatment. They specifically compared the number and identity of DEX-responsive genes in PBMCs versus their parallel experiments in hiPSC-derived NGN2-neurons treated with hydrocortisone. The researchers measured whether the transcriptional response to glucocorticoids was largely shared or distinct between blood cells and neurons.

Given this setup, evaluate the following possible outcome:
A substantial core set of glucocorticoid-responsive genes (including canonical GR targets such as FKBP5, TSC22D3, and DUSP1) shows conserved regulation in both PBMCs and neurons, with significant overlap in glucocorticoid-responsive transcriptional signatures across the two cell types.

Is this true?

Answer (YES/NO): NO